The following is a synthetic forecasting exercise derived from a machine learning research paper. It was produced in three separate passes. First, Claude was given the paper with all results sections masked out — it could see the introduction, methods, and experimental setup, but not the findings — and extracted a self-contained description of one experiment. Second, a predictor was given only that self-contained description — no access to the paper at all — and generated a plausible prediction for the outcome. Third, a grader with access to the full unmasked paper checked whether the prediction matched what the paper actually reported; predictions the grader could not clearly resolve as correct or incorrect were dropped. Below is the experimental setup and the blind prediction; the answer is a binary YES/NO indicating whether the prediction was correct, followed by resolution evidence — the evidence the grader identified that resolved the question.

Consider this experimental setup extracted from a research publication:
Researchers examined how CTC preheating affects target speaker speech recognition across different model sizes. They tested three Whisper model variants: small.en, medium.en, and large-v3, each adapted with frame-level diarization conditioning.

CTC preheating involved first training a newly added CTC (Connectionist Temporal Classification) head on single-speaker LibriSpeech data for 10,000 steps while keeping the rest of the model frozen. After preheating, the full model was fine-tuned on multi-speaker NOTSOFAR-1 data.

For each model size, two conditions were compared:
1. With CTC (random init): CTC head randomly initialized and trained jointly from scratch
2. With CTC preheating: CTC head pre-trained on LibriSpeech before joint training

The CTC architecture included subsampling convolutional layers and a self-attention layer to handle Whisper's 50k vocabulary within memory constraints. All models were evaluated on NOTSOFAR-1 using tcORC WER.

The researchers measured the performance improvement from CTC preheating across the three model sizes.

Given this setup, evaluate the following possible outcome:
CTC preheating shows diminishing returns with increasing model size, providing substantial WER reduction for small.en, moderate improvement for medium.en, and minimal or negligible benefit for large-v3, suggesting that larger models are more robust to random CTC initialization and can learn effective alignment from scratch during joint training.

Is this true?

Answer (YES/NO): NO